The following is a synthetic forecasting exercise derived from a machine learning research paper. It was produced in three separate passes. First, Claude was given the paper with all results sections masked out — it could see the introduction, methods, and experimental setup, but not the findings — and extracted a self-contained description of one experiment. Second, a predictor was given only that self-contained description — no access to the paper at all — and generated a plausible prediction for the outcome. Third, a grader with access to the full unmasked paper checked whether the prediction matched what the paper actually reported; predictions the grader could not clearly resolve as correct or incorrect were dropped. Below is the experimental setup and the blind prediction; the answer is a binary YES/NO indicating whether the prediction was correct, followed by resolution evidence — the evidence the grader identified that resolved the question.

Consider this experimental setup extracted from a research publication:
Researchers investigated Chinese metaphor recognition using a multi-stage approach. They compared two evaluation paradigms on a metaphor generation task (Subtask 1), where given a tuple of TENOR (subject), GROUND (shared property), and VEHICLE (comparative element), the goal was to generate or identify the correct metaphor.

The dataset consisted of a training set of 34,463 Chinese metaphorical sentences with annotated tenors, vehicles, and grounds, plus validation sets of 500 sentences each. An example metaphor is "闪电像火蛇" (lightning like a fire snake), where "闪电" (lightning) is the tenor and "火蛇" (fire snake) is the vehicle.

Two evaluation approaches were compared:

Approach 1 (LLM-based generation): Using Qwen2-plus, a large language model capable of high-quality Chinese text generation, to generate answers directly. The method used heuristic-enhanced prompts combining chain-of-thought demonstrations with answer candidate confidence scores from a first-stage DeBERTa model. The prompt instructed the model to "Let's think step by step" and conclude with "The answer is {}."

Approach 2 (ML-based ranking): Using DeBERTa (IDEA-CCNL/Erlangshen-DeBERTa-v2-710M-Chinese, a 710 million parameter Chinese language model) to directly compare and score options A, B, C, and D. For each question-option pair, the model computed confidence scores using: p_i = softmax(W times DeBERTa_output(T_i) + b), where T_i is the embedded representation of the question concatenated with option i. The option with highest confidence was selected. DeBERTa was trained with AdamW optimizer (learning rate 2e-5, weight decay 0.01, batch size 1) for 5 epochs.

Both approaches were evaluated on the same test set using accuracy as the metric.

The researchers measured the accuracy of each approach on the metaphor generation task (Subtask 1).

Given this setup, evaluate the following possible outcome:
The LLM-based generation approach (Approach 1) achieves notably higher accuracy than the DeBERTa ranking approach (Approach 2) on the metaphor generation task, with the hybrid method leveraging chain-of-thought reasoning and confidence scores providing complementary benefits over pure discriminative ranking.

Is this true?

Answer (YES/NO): NO